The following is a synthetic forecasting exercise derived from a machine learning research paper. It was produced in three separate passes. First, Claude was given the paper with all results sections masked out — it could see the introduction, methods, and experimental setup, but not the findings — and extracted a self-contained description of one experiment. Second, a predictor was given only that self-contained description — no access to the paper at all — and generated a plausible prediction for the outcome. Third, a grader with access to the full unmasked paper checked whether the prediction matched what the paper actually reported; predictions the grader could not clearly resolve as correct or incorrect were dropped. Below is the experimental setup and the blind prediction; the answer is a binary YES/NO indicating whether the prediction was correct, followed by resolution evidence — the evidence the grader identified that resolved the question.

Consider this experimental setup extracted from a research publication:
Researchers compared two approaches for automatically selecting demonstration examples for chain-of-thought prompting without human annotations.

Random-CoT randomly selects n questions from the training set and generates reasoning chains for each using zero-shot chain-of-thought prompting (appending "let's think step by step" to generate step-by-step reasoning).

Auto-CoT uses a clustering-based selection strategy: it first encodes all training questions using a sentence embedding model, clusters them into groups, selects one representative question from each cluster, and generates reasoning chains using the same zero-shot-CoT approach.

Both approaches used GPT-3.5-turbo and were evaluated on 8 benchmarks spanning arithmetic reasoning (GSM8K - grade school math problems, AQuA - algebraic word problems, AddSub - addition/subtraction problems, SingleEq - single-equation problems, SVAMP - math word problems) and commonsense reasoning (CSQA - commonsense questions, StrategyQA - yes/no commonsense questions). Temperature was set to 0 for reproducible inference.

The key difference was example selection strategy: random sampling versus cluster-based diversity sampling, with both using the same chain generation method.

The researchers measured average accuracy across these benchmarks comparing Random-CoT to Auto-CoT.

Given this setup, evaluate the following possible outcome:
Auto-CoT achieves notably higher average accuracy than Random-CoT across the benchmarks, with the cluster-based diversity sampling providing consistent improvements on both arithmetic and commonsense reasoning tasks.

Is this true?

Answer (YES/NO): NO